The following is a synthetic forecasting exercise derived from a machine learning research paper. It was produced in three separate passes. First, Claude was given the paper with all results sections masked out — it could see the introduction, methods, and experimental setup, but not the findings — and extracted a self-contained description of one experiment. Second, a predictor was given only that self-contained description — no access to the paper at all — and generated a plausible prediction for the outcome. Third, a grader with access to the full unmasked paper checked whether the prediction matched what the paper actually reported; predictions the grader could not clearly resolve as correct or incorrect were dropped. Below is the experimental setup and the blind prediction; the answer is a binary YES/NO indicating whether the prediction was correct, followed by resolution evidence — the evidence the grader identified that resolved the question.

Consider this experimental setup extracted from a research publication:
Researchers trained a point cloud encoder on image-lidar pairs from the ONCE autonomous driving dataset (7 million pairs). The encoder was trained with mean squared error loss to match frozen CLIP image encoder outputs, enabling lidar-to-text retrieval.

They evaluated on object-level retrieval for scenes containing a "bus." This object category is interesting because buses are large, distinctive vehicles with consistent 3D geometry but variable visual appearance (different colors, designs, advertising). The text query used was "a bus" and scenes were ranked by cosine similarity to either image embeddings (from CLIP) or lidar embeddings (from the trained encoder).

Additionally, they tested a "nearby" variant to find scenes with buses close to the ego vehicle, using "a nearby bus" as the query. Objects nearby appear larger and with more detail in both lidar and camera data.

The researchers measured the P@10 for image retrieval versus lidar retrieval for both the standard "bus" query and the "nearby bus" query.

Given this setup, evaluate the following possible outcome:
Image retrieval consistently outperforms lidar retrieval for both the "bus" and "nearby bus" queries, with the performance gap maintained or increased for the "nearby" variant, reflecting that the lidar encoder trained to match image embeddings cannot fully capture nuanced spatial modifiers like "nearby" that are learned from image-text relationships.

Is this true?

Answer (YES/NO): NO